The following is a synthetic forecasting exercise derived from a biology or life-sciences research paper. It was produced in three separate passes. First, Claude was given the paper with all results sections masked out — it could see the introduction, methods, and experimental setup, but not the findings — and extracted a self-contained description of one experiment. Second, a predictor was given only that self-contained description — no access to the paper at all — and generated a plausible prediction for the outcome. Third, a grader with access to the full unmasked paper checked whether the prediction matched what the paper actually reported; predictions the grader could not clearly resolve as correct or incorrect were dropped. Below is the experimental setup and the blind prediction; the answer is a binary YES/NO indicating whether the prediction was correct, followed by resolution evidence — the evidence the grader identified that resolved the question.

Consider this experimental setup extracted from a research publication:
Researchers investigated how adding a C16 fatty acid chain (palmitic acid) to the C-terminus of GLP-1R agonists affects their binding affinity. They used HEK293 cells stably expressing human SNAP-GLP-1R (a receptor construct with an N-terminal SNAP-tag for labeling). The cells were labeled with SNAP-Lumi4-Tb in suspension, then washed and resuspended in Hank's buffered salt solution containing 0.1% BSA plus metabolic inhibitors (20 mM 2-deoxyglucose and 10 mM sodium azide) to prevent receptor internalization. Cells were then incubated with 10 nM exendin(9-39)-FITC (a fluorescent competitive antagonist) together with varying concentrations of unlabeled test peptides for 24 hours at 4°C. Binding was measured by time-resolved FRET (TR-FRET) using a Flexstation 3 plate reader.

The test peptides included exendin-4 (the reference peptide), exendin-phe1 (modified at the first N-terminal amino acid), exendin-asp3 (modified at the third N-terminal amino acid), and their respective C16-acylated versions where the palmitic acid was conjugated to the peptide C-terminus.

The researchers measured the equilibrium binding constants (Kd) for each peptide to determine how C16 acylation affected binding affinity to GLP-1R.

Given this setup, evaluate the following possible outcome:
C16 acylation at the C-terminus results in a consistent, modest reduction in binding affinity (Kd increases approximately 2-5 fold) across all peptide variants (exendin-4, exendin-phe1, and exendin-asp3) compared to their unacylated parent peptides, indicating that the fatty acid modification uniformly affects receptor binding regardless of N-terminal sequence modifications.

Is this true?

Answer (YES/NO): NO